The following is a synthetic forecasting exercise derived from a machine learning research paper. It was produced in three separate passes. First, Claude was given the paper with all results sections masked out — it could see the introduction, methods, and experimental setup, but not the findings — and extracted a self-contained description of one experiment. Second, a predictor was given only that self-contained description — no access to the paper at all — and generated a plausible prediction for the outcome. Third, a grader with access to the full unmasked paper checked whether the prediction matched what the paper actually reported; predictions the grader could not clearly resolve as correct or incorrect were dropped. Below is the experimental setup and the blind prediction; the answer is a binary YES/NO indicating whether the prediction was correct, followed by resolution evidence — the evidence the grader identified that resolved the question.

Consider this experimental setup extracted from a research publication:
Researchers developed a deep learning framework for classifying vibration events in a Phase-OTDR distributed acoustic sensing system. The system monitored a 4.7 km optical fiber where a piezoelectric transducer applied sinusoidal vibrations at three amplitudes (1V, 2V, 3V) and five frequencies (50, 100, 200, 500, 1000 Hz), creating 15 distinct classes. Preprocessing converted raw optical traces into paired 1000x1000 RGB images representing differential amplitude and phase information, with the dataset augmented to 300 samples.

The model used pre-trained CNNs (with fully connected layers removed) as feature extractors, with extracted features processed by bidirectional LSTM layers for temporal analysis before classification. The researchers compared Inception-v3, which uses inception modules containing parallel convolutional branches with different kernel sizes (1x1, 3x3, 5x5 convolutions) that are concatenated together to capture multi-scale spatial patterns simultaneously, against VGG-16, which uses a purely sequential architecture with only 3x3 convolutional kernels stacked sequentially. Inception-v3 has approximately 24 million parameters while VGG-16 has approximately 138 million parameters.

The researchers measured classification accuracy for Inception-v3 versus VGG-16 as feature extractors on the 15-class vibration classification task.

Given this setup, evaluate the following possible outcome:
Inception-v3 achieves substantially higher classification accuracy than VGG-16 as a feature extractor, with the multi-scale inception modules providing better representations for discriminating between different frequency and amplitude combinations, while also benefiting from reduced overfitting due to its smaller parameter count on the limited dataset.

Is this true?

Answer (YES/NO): NO